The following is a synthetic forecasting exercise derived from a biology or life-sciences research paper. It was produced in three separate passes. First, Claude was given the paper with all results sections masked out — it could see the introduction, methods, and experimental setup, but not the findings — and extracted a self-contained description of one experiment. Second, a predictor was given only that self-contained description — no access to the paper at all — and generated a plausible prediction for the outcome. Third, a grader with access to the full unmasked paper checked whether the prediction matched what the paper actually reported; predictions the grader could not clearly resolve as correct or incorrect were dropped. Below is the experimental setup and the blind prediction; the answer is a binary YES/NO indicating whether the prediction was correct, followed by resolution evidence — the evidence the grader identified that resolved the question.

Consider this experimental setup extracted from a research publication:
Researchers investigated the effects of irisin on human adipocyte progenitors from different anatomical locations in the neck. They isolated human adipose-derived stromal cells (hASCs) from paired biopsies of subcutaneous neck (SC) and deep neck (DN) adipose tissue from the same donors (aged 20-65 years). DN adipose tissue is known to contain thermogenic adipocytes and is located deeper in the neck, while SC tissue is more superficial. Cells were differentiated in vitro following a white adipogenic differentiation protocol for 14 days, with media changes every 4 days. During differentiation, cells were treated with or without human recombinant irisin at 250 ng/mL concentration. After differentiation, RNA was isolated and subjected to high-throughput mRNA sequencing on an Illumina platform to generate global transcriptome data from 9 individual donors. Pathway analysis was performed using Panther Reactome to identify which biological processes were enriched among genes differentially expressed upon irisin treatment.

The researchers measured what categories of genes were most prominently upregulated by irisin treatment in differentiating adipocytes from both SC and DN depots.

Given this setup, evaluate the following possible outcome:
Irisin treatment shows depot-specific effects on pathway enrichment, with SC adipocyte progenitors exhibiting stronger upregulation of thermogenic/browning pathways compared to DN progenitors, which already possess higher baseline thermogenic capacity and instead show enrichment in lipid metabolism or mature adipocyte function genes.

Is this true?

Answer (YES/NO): NO